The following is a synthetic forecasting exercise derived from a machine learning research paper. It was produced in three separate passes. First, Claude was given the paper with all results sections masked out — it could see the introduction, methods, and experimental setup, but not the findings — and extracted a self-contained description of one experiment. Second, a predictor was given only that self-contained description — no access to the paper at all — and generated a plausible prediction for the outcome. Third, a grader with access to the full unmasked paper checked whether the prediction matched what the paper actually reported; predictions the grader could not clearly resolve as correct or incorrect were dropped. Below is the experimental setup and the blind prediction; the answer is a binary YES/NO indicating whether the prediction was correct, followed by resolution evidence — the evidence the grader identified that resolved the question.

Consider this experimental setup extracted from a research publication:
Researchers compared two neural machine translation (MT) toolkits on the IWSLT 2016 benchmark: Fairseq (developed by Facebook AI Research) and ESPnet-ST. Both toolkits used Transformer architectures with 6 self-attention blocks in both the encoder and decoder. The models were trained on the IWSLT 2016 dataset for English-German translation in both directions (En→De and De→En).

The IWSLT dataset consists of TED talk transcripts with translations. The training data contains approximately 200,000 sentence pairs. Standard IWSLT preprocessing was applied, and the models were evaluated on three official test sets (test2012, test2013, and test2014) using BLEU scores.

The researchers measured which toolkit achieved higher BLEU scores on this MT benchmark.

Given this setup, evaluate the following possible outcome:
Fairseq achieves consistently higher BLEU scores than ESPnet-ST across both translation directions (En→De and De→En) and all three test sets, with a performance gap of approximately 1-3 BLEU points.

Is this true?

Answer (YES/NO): NO